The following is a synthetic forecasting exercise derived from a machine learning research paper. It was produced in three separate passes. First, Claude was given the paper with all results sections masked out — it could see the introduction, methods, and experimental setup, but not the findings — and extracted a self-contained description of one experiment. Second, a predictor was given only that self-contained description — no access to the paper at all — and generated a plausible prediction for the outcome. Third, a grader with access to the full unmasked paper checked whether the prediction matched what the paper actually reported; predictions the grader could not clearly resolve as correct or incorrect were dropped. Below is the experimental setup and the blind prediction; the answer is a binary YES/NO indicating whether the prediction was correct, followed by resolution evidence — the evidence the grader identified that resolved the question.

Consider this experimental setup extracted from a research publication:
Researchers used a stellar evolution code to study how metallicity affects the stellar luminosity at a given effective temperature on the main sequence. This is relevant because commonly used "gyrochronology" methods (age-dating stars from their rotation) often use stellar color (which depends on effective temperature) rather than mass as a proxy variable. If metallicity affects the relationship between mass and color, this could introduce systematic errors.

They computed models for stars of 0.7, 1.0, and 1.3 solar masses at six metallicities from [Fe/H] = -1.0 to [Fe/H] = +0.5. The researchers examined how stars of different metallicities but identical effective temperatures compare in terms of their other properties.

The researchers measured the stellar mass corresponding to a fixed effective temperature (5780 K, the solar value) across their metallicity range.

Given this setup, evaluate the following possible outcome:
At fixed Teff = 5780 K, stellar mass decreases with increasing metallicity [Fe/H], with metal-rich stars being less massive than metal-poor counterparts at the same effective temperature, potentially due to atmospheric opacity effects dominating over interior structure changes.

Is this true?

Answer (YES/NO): NO